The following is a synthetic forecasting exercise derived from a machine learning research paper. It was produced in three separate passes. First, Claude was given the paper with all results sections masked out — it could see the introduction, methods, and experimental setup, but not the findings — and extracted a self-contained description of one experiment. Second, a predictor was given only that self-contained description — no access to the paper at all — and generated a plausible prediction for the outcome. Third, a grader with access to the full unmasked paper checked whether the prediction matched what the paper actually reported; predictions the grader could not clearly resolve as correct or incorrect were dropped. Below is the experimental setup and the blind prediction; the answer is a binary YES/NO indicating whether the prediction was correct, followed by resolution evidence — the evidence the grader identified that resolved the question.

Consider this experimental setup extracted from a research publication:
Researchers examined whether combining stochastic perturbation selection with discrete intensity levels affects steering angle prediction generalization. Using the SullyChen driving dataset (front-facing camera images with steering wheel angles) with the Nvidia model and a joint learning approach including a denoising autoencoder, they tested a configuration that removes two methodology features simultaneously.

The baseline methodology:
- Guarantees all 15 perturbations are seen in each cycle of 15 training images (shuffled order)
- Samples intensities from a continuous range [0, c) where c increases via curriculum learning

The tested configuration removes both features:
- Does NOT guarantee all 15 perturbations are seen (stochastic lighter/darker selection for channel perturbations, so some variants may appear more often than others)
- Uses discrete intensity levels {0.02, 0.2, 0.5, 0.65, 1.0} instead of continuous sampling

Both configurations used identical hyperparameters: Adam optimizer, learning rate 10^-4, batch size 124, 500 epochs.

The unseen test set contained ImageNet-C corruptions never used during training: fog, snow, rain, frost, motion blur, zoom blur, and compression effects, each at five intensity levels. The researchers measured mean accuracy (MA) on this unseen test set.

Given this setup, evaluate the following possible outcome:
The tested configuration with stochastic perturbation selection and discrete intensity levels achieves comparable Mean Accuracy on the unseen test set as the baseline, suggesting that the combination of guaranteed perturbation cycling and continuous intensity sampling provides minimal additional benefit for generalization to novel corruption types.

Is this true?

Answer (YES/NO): NO